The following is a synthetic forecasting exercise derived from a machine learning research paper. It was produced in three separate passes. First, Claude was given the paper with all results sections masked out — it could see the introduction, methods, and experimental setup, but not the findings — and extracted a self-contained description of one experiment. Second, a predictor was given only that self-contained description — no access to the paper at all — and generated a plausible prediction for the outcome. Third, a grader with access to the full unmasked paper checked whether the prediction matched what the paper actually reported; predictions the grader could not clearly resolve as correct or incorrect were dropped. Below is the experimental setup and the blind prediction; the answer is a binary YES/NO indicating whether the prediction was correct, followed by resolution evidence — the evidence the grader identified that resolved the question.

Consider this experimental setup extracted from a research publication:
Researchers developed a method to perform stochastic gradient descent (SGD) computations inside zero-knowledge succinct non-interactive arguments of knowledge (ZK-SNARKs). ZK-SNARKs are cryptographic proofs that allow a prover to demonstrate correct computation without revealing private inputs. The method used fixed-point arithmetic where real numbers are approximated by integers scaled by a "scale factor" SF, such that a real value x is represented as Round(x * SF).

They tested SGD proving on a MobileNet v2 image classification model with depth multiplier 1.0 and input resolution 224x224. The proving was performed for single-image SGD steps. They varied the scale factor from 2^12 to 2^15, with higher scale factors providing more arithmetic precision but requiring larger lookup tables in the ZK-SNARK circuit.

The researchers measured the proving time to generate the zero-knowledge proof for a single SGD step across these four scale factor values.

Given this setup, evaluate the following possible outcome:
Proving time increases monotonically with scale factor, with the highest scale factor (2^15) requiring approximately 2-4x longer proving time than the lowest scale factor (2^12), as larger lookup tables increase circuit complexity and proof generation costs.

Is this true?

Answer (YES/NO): NO